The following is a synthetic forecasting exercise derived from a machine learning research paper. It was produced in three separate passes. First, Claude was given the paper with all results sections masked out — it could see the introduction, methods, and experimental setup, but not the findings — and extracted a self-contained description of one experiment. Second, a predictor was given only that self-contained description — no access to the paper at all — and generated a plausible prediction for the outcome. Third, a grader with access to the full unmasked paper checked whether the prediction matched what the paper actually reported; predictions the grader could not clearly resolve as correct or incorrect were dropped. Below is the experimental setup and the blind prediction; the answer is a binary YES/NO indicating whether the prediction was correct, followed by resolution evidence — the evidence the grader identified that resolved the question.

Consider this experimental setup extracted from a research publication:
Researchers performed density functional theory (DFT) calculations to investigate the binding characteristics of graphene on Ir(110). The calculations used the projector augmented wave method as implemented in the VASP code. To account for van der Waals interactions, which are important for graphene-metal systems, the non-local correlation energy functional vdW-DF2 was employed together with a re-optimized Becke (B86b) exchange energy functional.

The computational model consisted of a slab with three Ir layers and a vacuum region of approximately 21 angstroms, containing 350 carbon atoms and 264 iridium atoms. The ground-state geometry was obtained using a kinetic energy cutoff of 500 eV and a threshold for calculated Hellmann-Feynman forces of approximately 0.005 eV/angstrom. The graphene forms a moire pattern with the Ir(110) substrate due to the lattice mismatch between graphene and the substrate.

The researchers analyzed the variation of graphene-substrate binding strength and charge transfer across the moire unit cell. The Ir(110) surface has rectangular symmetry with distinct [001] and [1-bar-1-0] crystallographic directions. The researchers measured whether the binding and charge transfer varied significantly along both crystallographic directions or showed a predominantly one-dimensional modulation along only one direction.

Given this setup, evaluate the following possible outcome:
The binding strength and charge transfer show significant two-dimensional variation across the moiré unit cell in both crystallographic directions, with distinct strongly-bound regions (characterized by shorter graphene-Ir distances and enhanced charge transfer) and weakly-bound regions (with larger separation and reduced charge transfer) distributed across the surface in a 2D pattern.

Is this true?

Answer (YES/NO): NO